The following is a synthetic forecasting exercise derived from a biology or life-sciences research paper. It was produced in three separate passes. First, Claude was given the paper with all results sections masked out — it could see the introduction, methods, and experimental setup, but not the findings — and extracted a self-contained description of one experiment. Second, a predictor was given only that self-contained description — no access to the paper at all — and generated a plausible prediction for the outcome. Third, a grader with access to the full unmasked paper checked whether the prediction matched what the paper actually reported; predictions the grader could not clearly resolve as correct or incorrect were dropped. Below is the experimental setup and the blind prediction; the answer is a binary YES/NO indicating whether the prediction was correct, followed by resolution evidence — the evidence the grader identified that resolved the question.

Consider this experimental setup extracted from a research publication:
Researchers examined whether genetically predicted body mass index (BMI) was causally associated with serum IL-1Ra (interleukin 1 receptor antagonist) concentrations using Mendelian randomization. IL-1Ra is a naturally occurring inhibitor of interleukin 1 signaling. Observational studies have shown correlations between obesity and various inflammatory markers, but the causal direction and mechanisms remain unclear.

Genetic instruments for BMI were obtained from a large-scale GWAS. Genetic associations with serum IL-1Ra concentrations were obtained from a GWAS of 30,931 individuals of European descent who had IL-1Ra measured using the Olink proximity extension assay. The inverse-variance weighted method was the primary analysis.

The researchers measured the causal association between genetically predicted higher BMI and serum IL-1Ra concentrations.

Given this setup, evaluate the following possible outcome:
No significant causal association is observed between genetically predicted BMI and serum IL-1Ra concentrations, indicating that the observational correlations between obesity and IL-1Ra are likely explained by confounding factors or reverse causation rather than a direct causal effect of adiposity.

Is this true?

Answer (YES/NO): NO